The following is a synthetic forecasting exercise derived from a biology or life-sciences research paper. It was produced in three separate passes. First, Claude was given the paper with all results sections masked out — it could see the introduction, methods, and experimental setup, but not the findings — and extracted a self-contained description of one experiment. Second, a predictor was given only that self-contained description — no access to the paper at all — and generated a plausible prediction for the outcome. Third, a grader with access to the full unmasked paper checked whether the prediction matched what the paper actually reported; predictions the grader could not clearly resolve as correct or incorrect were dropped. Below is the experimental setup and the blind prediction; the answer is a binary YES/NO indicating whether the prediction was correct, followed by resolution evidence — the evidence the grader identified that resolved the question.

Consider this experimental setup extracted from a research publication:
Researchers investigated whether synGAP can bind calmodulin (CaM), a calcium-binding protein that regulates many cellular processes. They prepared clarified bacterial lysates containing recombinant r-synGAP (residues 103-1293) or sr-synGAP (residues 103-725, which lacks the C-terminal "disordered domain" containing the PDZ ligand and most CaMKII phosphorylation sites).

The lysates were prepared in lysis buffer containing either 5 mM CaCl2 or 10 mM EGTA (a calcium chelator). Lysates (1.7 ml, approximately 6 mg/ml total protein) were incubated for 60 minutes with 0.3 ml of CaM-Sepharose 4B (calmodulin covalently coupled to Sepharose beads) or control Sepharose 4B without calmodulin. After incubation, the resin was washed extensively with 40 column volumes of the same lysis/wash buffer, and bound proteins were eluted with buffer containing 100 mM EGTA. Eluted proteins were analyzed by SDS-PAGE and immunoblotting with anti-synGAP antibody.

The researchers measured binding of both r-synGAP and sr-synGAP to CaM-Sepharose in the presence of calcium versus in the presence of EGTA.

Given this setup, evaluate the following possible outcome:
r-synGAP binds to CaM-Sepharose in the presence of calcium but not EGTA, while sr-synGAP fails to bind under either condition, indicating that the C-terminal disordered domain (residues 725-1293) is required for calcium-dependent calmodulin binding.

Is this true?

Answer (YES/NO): NO